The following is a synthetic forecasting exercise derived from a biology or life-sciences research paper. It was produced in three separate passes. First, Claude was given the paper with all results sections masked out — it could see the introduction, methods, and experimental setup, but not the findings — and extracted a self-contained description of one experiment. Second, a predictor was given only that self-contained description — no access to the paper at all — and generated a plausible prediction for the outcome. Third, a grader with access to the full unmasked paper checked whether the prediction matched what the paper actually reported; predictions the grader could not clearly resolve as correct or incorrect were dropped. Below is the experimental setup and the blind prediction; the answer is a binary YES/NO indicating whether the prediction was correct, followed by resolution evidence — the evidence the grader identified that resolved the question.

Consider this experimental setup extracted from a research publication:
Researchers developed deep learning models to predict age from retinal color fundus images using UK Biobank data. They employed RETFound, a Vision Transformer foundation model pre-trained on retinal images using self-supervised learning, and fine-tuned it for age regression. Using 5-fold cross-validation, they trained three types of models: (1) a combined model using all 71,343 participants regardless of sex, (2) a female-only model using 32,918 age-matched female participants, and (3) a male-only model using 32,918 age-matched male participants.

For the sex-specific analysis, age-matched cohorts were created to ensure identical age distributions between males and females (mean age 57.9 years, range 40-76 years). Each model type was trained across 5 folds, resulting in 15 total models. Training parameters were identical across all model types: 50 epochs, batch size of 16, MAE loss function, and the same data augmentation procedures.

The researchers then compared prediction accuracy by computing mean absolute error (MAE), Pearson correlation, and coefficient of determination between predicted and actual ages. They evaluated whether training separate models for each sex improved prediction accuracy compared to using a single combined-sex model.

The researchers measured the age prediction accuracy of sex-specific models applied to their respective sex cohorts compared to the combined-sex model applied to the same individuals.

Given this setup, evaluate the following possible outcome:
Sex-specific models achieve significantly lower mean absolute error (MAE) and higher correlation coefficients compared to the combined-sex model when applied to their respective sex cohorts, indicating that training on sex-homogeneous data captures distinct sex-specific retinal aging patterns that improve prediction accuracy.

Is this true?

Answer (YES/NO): NO